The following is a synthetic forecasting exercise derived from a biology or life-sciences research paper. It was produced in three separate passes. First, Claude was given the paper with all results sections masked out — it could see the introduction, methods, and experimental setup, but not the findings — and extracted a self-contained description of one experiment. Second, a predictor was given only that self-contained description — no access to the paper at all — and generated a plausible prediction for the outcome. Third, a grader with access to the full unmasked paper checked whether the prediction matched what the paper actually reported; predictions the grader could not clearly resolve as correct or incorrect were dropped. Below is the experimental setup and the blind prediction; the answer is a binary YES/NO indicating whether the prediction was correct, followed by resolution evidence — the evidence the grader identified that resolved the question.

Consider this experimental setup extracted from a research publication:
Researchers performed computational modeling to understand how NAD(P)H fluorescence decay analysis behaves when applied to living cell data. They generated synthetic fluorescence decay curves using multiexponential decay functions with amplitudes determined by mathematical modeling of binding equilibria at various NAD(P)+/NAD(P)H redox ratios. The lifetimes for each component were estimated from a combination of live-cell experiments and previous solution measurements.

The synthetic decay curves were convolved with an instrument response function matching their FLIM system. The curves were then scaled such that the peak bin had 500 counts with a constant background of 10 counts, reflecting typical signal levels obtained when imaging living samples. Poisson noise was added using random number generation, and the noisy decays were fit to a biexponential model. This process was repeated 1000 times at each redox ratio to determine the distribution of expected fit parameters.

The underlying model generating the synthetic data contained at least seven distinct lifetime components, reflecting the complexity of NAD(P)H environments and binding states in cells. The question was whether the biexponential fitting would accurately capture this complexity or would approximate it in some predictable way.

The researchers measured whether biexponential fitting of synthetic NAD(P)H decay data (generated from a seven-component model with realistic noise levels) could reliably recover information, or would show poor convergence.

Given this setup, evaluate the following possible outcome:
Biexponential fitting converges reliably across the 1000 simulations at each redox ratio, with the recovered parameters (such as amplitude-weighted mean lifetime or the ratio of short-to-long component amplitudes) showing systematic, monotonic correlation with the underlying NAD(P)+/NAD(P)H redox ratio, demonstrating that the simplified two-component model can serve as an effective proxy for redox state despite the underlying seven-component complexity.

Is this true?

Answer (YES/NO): NO